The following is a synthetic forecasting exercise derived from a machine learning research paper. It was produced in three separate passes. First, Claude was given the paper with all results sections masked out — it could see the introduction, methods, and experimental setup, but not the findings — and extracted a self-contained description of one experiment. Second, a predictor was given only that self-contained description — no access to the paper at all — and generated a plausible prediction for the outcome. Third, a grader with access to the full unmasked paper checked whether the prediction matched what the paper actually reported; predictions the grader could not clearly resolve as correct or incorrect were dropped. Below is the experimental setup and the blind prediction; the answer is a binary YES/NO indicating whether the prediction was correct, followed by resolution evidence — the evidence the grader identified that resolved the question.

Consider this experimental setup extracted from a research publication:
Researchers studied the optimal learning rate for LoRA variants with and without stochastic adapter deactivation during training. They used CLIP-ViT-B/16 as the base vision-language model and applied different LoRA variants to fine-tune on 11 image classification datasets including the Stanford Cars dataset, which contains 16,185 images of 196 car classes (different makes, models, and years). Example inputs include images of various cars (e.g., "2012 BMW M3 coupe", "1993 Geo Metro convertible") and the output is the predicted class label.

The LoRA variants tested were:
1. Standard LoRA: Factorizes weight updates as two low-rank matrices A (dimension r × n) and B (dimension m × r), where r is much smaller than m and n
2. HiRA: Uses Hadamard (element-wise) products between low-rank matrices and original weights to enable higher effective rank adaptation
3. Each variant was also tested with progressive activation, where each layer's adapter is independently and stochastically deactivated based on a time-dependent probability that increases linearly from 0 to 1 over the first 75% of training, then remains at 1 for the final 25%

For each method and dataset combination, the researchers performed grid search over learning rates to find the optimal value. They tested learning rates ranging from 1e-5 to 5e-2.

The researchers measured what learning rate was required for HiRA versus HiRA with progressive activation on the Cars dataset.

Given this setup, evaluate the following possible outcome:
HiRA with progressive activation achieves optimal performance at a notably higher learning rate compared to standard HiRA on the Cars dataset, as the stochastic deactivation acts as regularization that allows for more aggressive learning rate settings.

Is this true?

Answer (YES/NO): YES